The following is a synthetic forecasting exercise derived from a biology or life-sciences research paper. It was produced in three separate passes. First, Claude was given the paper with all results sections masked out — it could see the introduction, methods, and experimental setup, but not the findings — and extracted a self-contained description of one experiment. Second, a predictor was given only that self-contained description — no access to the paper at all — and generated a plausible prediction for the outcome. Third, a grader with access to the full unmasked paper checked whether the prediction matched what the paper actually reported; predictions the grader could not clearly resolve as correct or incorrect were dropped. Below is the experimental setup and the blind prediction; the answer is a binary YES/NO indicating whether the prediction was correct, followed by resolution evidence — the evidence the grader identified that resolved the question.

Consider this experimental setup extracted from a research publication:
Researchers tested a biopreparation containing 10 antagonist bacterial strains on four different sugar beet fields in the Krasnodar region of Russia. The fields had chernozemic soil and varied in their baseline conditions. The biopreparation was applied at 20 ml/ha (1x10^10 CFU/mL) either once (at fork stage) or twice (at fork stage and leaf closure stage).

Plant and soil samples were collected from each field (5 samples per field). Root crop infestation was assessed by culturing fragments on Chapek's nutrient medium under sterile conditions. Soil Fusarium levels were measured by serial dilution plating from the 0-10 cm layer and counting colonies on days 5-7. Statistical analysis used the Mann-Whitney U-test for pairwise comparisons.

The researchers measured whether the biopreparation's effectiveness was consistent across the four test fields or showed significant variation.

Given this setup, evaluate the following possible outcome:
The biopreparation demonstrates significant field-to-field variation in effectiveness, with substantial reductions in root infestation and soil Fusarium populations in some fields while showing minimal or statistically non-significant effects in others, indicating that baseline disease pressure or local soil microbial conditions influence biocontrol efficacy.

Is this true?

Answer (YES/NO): YES